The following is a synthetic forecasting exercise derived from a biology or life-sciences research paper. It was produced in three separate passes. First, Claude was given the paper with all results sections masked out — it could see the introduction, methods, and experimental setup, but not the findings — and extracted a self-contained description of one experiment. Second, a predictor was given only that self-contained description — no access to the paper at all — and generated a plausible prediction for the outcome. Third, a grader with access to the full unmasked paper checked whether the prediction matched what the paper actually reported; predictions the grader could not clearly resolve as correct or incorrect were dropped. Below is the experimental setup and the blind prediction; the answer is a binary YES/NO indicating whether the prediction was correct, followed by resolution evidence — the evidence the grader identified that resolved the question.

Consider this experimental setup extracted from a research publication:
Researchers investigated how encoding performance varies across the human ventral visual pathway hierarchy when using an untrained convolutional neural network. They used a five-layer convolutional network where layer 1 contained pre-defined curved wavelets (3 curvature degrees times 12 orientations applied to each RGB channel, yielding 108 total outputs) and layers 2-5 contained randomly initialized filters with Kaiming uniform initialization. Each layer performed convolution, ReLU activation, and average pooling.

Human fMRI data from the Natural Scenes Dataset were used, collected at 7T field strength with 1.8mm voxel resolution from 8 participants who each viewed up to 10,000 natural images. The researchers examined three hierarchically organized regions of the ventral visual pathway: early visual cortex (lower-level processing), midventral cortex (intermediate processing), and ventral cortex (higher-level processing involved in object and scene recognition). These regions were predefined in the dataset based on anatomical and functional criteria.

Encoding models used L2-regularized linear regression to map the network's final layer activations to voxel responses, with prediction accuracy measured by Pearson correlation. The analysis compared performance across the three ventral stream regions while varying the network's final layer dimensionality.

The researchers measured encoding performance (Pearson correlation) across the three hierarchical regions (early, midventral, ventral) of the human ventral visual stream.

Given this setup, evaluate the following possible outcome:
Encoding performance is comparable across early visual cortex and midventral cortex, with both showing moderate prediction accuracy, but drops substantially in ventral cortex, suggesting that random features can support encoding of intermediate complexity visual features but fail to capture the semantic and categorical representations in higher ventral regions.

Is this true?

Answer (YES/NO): NO